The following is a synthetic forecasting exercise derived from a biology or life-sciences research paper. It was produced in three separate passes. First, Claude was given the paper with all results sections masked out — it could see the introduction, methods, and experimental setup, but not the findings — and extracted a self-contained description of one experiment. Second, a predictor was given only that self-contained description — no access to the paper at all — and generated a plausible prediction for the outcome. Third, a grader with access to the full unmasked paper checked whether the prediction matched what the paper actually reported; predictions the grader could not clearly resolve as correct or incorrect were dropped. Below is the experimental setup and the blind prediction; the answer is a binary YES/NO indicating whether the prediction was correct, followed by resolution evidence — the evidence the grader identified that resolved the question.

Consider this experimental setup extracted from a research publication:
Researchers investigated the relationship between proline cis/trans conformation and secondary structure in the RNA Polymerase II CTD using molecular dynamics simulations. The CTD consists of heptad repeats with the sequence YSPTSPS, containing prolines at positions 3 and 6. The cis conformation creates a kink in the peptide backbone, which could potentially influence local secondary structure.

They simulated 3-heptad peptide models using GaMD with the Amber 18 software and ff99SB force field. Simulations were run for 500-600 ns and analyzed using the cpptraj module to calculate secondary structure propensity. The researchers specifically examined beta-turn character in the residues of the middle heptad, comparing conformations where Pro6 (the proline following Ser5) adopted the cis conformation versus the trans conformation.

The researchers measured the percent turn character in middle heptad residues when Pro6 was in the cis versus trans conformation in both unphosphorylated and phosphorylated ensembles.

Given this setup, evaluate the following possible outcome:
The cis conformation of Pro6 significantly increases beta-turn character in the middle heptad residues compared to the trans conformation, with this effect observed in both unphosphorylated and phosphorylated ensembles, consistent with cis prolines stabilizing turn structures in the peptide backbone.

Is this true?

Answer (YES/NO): YES